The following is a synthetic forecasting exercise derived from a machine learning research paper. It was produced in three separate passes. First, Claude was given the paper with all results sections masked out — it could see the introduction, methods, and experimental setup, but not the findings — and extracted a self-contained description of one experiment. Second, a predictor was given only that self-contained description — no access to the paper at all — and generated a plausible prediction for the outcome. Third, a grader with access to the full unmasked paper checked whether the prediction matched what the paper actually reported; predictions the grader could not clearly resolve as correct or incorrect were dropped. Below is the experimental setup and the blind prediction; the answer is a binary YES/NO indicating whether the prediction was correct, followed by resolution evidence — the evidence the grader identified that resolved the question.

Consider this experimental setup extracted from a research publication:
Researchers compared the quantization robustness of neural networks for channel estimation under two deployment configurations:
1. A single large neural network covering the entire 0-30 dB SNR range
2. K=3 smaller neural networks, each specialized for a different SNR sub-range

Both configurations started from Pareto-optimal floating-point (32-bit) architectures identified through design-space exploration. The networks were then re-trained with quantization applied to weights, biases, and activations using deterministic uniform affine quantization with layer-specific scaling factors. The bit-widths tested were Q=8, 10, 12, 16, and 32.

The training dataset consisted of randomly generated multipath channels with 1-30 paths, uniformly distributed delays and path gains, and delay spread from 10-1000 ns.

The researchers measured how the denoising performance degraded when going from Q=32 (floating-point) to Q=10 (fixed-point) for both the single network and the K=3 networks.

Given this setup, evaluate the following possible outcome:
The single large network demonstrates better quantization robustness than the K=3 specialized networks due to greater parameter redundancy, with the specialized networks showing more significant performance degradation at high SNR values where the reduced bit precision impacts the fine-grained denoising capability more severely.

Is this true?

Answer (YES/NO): NO